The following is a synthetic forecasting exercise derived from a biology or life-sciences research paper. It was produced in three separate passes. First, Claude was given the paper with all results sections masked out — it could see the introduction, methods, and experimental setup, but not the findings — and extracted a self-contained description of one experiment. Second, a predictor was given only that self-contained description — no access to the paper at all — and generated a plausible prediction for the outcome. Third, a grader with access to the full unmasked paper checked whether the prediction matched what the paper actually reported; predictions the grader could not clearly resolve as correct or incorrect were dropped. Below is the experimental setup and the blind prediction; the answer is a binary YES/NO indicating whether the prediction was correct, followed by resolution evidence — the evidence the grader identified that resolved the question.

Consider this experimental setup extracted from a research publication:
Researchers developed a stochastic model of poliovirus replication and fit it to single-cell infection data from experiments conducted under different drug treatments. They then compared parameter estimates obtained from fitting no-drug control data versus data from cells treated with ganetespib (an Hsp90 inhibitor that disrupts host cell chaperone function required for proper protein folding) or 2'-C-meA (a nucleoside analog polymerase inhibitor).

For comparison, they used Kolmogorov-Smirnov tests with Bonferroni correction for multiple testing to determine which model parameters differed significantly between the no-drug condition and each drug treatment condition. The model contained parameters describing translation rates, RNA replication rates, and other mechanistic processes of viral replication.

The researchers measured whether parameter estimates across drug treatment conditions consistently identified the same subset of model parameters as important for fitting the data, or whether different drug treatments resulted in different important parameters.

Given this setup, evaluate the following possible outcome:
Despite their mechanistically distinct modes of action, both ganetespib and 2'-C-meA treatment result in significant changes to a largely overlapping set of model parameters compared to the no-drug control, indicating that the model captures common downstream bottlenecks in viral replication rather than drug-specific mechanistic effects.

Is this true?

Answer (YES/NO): YES